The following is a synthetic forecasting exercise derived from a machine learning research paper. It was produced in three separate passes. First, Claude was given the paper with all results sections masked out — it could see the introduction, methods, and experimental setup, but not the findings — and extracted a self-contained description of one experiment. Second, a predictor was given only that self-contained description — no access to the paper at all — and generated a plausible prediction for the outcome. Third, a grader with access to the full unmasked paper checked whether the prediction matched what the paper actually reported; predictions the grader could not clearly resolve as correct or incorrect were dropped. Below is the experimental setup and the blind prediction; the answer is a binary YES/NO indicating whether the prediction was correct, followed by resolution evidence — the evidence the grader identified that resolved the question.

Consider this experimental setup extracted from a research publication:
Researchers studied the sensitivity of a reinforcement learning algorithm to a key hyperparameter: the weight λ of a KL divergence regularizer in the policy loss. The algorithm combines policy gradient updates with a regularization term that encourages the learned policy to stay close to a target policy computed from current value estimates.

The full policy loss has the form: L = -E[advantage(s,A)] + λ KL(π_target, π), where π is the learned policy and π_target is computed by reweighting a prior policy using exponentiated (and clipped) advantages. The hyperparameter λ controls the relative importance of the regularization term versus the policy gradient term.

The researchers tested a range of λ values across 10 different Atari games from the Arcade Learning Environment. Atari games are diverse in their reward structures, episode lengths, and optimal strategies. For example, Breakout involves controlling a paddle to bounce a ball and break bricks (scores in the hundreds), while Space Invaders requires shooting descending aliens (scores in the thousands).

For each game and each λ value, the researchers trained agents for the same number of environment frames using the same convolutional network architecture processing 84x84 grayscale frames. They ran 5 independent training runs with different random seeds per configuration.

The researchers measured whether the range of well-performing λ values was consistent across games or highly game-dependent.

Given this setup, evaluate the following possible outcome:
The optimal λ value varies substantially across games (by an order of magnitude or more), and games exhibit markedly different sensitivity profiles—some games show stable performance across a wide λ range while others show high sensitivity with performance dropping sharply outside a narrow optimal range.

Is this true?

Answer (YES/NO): NO